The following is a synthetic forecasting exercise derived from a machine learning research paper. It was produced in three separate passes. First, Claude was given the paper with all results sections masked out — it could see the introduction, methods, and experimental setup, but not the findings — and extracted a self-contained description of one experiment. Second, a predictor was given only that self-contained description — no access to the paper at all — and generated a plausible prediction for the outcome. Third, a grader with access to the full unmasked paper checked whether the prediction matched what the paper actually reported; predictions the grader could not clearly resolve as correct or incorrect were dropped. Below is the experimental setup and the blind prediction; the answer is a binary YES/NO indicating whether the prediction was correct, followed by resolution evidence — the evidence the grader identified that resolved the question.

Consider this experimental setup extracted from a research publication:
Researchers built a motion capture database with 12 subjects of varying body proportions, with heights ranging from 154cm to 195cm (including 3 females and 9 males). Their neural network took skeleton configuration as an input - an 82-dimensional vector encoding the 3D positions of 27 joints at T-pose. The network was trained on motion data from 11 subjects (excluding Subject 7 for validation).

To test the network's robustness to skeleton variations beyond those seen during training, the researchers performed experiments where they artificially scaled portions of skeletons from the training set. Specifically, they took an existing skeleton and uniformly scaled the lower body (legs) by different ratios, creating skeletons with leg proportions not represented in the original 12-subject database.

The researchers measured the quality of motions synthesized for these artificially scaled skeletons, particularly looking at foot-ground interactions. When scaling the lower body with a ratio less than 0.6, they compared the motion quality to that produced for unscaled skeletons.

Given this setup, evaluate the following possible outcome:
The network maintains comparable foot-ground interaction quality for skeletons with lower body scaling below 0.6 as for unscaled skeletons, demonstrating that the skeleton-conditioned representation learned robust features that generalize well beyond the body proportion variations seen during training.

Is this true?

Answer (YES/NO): NO